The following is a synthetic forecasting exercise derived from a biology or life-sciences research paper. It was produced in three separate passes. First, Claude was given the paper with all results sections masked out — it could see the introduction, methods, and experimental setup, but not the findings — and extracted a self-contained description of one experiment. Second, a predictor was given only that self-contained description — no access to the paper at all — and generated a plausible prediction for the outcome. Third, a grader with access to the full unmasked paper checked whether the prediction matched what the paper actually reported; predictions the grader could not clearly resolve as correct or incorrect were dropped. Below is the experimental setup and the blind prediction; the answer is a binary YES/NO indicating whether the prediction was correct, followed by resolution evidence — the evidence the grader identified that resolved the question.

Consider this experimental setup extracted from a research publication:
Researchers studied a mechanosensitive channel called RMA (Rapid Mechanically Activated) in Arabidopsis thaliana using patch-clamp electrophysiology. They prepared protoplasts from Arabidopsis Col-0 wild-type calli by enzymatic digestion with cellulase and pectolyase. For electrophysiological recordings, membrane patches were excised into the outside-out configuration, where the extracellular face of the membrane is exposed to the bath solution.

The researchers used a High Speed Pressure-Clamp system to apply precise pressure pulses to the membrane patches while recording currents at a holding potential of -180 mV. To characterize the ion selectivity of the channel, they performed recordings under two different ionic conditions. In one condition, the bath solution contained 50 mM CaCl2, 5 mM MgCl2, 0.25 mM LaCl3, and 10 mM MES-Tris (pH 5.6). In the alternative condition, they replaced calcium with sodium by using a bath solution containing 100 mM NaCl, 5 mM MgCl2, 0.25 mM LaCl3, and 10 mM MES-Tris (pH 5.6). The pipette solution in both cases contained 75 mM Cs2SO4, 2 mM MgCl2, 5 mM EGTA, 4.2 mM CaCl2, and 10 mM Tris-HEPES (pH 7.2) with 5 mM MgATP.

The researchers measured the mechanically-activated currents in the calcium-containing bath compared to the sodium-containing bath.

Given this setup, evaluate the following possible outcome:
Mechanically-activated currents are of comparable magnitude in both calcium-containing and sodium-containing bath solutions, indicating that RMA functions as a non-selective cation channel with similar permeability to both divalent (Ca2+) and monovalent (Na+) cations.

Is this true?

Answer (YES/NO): YES